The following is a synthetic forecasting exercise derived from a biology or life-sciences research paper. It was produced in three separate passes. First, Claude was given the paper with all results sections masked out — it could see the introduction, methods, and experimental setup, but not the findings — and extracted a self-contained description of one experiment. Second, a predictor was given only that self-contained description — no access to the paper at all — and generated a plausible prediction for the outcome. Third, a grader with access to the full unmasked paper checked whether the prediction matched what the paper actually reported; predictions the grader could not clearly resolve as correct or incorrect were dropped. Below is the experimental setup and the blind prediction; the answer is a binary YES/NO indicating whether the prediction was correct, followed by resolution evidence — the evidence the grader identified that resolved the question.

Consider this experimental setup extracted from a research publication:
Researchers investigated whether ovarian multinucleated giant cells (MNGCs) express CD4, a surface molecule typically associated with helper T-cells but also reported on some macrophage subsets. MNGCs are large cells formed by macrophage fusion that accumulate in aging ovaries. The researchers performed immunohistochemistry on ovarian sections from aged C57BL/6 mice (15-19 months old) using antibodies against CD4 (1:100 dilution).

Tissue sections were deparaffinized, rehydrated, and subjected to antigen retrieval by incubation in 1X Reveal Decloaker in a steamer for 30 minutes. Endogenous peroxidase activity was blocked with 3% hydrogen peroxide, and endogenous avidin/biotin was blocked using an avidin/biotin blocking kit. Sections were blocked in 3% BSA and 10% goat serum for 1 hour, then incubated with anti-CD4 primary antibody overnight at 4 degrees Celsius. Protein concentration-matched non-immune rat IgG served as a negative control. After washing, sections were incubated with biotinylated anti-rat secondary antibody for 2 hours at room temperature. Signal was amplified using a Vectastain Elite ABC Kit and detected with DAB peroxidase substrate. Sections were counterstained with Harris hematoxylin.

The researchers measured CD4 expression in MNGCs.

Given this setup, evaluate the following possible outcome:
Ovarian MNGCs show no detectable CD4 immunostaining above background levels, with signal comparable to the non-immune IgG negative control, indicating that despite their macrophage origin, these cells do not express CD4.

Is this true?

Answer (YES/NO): NO